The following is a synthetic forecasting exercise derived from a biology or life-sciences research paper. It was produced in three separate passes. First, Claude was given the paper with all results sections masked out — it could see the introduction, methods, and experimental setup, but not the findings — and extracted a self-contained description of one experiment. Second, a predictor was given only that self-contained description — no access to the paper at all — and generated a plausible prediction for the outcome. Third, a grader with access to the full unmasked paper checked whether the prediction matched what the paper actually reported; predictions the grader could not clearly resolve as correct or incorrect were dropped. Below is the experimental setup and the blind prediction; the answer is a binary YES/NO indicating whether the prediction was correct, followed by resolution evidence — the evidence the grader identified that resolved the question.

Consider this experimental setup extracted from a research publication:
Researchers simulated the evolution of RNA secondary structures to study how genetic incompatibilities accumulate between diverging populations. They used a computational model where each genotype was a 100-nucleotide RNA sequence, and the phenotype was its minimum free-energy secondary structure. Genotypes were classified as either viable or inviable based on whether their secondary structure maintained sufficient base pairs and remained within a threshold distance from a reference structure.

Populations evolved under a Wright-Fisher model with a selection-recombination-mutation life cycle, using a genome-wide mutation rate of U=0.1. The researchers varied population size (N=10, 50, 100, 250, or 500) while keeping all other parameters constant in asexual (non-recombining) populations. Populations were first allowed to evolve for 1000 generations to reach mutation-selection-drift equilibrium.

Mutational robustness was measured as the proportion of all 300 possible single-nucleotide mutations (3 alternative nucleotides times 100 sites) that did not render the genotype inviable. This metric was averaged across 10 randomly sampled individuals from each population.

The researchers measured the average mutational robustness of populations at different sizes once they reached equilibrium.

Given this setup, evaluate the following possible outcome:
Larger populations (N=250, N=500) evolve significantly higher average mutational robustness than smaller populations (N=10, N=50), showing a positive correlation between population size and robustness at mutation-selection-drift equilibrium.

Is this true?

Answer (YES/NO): YES